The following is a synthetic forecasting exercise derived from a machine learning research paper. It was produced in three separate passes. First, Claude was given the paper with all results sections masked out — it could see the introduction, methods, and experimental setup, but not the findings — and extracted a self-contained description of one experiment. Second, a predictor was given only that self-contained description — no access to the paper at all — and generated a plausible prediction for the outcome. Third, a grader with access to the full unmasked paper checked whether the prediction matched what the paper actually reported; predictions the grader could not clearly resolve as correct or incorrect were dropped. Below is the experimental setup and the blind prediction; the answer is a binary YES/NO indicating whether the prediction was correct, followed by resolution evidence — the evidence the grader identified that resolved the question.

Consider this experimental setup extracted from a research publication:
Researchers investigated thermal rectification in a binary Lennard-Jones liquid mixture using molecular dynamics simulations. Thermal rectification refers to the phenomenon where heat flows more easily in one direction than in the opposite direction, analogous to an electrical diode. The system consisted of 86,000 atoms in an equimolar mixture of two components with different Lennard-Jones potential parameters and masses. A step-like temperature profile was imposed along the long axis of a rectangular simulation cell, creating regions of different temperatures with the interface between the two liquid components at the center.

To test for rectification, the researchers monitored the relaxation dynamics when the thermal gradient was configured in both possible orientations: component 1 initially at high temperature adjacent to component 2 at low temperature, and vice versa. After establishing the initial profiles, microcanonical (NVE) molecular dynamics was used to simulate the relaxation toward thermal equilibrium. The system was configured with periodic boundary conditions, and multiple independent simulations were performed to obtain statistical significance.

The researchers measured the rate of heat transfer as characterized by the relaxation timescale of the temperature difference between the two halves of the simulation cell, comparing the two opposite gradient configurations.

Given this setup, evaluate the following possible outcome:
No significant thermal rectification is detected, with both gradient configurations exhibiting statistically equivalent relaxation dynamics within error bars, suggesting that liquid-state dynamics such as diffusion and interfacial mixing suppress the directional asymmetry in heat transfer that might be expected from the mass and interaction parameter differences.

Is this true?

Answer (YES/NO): YES